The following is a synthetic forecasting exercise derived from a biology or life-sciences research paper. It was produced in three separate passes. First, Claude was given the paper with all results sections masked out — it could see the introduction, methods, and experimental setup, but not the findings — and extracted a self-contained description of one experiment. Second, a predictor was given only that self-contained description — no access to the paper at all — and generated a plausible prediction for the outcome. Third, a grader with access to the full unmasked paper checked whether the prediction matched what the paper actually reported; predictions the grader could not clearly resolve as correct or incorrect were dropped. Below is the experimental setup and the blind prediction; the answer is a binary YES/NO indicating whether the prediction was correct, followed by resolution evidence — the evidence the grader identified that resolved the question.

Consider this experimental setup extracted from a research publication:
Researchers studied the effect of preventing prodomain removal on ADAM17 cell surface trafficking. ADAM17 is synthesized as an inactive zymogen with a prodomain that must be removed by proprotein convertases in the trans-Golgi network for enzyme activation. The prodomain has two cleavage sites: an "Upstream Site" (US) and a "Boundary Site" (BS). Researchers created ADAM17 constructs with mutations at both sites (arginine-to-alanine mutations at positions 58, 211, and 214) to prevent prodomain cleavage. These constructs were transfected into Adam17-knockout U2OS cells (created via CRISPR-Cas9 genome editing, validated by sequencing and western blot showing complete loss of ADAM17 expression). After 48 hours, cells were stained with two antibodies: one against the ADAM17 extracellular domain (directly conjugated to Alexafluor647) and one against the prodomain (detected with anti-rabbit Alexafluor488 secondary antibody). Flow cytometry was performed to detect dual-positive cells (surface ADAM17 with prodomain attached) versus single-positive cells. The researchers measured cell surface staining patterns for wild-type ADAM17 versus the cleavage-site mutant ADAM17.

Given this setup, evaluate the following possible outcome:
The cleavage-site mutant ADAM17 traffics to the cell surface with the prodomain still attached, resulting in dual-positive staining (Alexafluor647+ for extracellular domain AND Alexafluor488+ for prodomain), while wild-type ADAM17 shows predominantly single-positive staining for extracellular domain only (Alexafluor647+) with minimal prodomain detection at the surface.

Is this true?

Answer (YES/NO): YES